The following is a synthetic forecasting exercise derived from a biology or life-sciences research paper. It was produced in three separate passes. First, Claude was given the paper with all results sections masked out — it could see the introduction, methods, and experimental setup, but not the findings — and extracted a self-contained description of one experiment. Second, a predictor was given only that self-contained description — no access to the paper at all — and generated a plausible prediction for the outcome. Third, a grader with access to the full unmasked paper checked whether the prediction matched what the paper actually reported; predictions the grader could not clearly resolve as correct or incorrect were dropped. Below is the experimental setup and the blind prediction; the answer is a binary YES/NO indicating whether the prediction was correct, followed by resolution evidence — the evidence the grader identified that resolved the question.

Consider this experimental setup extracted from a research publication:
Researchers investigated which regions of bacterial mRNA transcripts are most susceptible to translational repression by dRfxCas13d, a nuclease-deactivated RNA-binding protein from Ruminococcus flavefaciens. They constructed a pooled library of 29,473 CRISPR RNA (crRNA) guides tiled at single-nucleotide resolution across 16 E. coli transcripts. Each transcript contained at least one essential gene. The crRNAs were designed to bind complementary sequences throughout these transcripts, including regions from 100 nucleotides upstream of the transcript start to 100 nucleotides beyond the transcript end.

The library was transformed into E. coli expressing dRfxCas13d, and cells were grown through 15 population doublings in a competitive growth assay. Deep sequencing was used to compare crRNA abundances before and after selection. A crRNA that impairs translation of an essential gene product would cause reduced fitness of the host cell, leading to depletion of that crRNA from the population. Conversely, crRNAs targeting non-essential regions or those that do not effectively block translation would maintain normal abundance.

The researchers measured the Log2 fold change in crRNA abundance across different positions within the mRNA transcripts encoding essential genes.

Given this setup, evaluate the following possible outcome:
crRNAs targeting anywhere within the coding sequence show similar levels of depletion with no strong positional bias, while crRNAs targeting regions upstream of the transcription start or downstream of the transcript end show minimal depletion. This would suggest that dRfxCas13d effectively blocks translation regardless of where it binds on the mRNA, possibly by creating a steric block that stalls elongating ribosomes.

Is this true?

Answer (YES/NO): NO